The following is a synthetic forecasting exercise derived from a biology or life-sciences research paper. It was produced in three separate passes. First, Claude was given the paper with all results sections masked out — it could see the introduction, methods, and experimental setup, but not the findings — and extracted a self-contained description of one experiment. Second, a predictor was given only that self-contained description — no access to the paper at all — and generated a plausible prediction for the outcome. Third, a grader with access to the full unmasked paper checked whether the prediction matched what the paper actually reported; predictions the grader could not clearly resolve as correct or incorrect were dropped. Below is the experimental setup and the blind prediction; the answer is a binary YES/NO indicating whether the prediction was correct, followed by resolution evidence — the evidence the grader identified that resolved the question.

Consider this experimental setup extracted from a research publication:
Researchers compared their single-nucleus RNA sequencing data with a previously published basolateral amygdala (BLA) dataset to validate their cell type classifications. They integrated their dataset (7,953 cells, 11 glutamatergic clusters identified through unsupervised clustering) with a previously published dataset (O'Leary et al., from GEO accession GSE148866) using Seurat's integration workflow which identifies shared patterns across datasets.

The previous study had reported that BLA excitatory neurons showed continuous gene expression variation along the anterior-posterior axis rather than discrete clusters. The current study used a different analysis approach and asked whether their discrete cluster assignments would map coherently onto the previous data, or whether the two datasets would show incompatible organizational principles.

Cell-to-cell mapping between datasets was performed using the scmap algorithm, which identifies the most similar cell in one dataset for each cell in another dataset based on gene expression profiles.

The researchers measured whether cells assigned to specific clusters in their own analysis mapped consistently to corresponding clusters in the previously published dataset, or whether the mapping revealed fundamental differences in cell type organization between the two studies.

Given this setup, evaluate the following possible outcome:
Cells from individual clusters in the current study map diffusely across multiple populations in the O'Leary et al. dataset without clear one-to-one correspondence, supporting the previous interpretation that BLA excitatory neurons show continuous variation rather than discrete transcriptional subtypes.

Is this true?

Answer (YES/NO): NO